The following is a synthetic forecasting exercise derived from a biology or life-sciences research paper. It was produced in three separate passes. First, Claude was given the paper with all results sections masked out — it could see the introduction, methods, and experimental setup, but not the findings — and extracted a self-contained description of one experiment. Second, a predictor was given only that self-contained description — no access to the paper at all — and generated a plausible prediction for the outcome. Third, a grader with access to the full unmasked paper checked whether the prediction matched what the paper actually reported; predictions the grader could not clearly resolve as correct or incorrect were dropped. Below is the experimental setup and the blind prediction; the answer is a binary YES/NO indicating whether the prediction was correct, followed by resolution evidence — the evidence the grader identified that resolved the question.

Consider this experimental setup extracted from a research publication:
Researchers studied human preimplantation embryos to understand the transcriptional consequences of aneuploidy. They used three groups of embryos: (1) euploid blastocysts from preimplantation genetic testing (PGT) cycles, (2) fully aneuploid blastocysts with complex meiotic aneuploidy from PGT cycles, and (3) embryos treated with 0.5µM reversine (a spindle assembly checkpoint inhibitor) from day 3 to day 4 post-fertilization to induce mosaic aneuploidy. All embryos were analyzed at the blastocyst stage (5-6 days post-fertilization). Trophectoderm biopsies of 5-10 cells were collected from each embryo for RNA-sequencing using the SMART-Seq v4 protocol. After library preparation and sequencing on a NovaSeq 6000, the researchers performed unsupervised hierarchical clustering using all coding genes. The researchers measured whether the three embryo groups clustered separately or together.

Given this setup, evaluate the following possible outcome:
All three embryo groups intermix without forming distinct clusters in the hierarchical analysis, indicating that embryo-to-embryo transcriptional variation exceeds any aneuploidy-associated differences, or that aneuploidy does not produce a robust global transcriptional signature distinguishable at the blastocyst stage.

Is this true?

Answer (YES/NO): YES